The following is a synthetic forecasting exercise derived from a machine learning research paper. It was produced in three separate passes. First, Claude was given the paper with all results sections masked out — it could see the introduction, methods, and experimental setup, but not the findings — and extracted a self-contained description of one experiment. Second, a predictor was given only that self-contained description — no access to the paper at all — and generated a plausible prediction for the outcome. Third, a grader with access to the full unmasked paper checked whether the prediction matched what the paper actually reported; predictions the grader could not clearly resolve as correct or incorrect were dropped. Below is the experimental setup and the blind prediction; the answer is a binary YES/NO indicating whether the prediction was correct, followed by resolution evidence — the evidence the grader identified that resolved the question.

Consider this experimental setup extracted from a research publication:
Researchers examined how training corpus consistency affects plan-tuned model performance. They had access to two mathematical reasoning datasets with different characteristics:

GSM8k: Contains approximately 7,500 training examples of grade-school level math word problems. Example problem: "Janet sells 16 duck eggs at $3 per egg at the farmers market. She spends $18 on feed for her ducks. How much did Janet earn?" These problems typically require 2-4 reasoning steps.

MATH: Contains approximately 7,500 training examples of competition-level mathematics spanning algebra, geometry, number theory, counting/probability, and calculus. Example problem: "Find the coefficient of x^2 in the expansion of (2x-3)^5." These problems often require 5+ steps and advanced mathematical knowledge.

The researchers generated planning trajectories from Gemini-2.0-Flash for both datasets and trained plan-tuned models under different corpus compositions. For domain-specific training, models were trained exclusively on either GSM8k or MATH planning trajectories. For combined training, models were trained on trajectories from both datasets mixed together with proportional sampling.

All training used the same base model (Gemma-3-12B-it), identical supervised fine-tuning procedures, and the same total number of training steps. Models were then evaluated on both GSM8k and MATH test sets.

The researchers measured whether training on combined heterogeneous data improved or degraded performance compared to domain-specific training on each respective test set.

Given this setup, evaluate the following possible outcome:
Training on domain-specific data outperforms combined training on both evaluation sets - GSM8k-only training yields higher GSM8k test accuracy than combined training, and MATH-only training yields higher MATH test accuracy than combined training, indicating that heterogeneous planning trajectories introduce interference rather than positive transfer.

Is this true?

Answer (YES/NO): NO